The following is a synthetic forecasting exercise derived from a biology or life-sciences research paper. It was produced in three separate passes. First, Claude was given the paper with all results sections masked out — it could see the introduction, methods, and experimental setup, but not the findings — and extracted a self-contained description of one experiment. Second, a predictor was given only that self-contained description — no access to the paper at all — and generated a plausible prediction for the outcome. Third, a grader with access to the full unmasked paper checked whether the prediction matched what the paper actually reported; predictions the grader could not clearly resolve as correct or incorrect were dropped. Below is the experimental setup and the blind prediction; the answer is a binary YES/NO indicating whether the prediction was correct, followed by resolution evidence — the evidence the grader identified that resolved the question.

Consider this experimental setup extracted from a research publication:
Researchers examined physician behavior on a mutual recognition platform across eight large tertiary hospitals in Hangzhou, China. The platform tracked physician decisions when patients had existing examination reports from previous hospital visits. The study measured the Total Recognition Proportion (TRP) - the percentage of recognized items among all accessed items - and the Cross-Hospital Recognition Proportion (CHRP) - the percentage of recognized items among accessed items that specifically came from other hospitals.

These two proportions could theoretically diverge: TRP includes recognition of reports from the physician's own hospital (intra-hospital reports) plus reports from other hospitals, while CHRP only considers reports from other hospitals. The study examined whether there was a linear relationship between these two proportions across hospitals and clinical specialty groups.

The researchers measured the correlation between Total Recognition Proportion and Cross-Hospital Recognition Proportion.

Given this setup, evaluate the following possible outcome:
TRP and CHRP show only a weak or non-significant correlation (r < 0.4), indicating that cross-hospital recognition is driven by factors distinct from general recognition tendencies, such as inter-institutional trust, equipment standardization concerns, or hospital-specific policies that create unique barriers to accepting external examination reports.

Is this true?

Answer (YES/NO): NO